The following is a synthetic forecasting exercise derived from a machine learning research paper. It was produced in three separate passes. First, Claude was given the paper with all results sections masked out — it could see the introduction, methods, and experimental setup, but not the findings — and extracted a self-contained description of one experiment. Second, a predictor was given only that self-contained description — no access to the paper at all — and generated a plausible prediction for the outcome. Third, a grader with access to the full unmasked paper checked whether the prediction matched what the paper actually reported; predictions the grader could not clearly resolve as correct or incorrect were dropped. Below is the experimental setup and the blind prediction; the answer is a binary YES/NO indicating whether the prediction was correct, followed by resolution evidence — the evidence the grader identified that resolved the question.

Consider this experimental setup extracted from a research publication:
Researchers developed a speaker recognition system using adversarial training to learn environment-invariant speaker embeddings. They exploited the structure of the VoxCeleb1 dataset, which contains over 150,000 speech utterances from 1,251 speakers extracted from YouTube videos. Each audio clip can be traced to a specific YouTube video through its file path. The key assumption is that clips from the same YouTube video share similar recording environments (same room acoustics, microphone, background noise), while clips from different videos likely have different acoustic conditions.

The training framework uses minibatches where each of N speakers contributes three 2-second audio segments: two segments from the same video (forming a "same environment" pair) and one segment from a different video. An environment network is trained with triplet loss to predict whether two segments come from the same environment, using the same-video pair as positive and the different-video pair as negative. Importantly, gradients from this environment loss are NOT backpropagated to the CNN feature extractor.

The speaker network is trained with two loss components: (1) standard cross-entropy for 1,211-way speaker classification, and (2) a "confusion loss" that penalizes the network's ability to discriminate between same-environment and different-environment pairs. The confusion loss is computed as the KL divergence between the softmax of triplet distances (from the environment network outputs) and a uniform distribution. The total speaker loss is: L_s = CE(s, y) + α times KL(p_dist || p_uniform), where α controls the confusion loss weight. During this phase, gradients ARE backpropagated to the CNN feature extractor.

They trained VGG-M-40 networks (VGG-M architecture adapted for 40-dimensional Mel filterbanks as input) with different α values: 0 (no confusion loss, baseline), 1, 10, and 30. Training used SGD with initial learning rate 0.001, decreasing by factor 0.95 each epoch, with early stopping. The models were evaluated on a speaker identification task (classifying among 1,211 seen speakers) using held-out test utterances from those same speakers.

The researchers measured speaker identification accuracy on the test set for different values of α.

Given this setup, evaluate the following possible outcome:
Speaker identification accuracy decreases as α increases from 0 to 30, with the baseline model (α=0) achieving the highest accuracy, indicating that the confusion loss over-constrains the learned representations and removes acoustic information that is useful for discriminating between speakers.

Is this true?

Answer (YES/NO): NO